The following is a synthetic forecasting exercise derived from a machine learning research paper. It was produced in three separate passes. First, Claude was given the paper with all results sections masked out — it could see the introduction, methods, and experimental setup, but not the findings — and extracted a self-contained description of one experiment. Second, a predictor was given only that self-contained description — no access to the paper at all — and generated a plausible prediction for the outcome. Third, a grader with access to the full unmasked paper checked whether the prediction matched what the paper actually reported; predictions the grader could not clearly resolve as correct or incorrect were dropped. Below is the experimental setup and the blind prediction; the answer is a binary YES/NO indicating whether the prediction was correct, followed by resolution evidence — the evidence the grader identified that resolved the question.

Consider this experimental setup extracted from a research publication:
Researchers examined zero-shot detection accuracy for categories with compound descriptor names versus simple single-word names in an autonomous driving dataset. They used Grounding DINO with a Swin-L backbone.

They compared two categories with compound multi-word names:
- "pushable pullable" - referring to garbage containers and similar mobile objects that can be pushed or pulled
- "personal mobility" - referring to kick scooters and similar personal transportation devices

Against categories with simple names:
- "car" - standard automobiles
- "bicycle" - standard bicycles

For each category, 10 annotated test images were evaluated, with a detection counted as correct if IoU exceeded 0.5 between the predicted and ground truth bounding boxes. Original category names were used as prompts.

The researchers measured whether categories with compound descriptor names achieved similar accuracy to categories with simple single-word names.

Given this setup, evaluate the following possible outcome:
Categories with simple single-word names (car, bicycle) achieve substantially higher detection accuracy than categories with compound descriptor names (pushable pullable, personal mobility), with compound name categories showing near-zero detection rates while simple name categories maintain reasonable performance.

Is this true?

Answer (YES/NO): NO